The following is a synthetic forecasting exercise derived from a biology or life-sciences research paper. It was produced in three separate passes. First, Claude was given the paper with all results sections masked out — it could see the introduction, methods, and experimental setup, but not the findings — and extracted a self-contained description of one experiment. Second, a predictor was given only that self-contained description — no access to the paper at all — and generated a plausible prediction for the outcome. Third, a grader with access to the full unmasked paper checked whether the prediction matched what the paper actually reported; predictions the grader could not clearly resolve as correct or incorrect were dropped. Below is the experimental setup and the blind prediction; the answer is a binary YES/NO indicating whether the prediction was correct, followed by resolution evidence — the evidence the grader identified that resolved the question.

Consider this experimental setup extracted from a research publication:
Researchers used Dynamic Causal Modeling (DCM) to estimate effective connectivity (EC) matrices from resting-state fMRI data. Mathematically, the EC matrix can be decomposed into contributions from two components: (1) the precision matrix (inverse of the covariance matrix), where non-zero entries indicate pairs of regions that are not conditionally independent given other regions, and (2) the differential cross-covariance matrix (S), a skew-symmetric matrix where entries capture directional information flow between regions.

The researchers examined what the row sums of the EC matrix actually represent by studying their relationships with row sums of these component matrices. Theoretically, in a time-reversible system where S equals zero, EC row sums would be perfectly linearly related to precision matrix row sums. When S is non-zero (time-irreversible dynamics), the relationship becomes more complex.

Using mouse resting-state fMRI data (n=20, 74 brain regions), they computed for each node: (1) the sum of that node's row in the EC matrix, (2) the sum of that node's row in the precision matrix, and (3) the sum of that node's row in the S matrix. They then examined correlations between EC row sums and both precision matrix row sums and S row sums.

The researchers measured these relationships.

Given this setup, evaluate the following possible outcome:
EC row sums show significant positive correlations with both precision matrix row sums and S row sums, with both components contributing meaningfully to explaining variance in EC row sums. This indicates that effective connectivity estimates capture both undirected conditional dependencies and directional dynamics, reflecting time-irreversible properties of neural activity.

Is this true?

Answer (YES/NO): NO